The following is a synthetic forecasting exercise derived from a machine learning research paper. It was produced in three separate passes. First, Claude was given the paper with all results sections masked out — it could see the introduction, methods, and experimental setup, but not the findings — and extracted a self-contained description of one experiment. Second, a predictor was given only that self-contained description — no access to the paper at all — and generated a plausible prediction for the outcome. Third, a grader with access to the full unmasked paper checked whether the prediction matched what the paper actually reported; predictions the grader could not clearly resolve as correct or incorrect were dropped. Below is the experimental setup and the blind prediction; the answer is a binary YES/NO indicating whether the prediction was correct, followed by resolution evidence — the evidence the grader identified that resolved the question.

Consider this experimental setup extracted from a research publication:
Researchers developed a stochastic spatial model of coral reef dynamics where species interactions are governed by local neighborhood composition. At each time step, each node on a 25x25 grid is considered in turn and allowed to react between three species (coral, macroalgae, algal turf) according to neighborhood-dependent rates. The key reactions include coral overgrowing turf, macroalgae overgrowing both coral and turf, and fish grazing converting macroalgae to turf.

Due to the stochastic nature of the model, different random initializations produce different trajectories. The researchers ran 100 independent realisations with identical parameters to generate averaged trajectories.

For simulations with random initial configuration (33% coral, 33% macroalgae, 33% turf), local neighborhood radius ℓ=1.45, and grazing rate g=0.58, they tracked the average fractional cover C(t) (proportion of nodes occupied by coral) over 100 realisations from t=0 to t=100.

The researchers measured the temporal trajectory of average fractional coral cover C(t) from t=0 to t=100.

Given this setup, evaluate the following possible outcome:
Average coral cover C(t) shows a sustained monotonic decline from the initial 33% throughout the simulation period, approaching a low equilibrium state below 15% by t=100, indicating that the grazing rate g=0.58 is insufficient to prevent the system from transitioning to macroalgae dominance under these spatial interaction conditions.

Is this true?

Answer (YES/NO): NO